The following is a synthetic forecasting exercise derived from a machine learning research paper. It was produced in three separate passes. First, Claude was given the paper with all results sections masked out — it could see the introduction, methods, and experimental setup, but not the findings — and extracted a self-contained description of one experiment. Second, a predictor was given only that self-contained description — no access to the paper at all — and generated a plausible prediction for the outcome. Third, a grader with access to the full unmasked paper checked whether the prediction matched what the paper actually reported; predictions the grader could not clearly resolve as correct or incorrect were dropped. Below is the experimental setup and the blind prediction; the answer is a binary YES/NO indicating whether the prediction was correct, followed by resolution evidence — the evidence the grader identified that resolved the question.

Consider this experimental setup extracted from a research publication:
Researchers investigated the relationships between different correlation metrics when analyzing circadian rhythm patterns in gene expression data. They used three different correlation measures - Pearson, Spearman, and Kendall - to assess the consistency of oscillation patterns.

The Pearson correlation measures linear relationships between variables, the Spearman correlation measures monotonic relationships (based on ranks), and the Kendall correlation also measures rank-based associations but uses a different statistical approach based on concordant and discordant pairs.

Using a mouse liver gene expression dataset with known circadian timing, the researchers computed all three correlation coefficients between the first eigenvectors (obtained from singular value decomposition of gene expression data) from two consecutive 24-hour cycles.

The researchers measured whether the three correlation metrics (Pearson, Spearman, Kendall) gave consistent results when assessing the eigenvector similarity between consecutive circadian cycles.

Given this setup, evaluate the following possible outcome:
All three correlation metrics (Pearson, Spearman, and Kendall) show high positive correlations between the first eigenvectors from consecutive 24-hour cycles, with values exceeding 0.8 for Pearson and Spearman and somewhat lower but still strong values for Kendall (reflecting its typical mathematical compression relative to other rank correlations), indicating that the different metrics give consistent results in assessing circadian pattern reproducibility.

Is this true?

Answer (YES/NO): NO